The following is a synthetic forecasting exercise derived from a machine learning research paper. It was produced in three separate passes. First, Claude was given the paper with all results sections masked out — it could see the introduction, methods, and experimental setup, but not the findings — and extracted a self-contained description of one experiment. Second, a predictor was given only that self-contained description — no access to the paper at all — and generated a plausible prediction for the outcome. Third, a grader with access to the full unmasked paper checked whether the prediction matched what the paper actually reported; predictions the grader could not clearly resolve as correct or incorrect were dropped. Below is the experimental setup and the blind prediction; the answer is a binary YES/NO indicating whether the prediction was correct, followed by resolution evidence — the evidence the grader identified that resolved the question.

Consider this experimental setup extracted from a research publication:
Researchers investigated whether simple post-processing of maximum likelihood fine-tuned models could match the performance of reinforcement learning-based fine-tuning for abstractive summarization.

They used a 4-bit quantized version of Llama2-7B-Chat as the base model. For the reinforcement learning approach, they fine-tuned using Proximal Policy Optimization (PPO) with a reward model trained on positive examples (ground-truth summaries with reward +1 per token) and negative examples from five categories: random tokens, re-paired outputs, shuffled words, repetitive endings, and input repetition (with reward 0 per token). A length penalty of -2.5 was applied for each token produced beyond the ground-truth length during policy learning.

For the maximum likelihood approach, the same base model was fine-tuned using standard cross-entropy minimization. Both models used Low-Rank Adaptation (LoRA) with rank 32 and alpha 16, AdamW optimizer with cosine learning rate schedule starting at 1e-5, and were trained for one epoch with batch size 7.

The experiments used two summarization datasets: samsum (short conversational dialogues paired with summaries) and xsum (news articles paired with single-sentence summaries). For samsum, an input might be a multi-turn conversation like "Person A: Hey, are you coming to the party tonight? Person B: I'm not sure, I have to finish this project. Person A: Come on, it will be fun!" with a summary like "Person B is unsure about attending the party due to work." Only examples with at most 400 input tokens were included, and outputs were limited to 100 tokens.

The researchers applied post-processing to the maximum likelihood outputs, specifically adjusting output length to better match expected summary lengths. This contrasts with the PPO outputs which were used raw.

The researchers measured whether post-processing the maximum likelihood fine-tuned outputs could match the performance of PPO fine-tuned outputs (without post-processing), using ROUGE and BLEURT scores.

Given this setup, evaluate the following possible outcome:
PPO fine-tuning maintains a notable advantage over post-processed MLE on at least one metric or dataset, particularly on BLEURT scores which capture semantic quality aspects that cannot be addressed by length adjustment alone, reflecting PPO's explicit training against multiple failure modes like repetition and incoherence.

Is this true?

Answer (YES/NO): NO